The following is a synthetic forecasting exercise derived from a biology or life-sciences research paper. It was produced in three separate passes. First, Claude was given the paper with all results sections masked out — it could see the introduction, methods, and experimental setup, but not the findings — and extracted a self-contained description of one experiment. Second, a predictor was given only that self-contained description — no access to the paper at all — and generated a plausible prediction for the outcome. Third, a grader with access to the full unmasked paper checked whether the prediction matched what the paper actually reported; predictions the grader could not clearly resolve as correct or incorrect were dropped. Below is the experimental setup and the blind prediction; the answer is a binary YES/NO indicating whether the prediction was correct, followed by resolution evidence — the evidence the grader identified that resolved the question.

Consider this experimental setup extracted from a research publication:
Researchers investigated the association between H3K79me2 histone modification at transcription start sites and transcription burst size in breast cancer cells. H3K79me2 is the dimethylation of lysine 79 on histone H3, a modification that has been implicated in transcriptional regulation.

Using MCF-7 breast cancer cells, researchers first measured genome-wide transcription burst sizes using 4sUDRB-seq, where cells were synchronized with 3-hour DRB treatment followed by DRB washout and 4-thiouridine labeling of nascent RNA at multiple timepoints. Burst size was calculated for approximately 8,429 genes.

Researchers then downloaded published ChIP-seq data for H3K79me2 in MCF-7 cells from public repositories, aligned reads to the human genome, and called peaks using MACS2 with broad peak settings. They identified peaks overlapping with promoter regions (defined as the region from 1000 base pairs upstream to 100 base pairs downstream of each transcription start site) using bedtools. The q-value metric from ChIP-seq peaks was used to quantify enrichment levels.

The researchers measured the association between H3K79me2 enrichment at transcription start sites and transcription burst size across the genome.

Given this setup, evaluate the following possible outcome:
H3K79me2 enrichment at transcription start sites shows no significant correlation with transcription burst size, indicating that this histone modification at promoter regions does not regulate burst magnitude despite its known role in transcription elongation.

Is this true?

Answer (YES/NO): NO